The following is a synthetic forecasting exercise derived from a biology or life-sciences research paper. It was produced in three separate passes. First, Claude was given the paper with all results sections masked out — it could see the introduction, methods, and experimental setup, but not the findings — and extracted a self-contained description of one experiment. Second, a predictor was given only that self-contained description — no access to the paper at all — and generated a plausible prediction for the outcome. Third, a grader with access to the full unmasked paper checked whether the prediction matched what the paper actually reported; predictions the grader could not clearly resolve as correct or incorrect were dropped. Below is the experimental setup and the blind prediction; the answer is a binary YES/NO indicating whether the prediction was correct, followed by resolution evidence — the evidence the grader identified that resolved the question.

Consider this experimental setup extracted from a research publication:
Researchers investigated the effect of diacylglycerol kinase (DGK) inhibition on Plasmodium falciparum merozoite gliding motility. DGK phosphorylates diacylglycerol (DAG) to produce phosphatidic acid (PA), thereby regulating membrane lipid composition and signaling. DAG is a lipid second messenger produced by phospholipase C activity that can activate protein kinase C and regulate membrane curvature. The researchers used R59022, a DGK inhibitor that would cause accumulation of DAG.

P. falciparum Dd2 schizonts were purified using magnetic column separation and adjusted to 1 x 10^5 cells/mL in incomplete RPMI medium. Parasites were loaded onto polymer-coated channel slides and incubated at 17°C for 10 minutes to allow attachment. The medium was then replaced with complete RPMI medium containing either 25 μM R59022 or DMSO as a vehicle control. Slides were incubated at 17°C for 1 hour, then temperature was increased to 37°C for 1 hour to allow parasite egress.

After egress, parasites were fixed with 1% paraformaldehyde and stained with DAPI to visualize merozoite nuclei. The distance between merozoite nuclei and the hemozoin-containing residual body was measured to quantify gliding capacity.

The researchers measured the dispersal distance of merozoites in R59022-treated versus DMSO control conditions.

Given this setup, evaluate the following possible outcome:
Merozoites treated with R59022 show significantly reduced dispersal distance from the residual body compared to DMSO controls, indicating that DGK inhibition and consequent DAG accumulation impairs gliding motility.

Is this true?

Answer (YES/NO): YES